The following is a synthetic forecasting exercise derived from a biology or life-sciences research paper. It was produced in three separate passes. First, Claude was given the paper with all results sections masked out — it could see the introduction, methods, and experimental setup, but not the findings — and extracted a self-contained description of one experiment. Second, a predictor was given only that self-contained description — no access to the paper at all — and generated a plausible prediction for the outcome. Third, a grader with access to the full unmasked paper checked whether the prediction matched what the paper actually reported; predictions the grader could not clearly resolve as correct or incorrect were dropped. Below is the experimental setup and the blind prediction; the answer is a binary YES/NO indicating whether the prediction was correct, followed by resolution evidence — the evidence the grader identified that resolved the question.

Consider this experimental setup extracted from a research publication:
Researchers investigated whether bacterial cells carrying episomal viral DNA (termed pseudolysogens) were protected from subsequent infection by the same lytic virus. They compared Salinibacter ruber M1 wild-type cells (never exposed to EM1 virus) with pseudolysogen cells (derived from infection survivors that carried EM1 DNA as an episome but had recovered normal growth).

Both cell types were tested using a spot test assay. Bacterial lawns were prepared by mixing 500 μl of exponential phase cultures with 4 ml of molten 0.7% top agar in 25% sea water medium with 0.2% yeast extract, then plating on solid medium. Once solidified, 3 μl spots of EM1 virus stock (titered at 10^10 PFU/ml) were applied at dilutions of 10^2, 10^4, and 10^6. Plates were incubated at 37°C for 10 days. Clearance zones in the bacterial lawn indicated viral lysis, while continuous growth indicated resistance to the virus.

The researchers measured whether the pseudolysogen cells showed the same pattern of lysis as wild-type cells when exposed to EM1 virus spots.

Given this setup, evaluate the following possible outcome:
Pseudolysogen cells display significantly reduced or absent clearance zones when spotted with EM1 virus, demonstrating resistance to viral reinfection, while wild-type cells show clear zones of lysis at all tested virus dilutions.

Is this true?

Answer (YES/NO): YES